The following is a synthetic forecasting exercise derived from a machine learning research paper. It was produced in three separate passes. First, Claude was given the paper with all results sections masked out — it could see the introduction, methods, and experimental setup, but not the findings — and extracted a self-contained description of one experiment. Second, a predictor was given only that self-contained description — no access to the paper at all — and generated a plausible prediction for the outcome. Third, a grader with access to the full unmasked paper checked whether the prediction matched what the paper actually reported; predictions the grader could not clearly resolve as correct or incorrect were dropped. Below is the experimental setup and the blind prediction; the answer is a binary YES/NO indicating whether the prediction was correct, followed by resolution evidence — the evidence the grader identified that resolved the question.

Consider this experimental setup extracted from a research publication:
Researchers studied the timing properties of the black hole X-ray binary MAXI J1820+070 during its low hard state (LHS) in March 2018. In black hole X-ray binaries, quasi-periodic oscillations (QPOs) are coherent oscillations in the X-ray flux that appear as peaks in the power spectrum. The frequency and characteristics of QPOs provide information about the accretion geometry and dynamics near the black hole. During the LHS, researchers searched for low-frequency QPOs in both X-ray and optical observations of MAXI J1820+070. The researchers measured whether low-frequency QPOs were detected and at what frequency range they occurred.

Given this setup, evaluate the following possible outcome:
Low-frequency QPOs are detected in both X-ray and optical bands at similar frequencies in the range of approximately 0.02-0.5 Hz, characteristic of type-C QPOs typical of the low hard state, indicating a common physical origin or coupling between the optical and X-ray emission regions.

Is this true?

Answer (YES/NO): NO